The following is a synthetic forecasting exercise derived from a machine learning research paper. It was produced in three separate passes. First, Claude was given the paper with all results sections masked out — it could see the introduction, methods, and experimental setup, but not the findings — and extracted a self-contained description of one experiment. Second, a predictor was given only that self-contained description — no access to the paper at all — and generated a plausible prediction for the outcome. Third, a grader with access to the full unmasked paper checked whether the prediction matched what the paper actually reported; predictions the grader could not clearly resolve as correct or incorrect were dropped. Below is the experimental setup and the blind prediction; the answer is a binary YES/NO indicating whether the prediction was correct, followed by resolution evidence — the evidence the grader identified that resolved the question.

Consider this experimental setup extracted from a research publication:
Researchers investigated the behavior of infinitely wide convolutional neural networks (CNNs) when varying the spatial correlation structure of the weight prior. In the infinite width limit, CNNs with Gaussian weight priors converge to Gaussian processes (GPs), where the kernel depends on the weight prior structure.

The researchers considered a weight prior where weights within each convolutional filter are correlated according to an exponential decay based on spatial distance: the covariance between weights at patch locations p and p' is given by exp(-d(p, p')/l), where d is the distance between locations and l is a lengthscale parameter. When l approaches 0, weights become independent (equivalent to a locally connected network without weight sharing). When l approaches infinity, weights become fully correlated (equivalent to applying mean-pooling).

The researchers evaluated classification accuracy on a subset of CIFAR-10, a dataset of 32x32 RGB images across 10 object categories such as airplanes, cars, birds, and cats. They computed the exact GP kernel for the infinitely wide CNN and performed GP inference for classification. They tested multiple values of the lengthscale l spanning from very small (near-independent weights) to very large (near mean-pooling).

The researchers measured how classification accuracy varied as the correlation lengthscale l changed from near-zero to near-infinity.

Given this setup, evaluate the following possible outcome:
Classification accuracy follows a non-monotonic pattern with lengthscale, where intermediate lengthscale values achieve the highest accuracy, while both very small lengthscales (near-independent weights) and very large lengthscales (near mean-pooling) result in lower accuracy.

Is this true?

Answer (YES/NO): YES